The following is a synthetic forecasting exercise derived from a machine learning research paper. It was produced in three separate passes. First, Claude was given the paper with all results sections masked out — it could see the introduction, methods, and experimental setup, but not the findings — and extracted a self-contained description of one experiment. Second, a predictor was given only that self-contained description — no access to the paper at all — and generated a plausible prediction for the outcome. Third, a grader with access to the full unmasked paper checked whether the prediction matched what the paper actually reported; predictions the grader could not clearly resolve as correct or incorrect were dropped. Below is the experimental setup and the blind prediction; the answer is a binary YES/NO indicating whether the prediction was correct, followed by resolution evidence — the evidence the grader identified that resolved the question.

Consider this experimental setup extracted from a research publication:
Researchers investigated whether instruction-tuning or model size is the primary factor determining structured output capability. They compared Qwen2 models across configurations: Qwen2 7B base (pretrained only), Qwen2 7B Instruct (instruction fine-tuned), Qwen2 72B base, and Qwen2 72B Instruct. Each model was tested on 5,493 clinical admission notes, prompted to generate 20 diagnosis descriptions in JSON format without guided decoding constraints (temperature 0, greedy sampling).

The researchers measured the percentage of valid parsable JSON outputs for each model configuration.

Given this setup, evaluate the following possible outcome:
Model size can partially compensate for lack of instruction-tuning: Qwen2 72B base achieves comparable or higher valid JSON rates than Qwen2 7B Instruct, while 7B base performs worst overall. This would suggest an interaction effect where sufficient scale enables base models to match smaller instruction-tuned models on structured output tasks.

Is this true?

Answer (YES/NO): NO